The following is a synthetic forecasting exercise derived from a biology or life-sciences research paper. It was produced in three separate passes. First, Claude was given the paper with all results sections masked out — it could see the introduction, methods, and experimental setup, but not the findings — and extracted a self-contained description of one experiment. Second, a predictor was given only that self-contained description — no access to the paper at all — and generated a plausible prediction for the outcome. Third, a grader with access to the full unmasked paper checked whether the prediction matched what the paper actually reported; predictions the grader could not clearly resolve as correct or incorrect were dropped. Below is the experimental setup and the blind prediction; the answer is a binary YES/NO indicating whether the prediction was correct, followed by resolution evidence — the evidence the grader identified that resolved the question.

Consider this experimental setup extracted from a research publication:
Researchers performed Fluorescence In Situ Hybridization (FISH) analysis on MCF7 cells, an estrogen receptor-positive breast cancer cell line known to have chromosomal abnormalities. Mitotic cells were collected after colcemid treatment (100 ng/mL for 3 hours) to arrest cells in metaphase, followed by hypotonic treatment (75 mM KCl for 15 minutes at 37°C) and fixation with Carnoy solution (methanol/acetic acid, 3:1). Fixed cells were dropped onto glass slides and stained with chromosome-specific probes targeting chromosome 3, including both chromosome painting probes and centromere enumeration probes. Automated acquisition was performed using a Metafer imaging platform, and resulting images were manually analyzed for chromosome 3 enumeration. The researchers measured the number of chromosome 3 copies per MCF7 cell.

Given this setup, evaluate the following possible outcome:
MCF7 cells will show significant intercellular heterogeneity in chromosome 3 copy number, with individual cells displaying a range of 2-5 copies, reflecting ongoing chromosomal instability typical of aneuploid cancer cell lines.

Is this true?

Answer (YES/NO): NO